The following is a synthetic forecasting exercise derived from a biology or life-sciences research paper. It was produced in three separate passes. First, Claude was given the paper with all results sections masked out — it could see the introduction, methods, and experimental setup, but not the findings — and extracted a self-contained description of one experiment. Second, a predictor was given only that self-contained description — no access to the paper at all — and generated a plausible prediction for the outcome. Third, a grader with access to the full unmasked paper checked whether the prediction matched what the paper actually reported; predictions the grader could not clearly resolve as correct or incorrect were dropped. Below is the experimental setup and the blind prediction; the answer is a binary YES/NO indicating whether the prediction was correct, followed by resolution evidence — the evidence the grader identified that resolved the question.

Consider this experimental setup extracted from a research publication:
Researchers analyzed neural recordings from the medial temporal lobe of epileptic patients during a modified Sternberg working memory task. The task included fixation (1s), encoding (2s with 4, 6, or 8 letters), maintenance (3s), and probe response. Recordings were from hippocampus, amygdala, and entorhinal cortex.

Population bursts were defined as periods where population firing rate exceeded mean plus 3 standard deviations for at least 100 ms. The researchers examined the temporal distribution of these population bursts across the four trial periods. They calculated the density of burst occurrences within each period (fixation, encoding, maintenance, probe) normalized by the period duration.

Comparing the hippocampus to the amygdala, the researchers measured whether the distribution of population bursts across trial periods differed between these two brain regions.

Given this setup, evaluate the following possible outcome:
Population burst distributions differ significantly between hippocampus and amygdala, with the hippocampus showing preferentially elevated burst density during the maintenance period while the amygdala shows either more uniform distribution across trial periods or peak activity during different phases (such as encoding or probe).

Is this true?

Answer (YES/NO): YES